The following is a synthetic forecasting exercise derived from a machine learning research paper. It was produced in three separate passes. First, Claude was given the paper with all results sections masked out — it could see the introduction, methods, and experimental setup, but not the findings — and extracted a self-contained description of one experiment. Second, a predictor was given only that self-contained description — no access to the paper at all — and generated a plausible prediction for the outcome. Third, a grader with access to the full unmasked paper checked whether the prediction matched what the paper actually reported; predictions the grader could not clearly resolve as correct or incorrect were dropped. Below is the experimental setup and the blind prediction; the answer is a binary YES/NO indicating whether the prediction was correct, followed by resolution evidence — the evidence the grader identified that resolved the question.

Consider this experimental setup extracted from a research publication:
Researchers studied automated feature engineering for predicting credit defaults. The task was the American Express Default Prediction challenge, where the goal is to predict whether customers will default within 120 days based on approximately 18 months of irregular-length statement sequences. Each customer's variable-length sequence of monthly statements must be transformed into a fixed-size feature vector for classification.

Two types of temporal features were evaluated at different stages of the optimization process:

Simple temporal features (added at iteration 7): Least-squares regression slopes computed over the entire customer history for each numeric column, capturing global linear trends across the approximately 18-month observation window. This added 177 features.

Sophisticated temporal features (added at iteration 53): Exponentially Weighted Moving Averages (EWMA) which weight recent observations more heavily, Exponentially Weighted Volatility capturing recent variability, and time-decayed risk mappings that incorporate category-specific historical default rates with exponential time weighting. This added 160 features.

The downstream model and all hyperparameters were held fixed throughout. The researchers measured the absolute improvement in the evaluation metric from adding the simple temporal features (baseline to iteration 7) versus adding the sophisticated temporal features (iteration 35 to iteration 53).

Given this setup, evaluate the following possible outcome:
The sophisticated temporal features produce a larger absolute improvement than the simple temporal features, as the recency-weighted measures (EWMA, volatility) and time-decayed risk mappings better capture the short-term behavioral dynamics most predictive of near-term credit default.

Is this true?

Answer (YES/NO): NO